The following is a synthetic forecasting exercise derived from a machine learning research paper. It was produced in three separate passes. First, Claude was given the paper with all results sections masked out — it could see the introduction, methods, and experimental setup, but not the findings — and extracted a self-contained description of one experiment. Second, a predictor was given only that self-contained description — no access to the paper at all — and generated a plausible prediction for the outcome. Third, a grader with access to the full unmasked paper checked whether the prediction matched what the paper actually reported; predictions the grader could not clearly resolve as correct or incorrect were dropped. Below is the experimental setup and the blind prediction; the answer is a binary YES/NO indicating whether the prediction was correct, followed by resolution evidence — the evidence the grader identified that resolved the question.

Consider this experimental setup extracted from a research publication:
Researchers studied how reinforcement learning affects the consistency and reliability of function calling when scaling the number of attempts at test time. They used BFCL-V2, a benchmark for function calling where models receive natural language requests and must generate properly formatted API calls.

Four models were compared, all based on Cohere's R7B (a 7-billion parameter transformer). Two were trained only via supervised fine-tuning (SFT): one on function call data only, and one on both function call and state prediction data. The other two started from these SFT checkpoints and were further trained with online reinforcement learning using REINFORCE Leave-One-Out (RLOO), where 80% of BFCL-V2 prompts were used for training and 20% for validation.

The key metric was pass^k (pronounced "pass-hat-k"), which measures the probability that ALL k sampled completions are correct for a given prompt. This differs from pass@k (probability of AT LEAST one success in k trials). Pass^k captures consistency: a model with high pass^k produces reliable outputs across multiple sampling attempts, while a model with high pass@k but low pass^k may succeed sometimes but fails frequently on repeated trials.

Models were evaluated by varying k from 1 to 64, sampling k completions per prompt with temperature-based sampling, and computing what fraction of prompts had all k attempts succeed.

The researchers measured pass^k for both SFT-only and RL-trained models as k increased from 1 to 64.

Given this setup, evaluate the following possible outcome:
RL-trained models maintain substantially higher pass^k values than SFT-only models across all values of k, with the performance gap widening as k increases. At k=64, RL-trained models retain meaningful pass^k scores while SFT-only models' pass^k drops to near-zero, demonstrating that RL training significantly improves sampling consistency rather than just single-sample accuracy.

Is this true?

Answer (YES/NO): NO